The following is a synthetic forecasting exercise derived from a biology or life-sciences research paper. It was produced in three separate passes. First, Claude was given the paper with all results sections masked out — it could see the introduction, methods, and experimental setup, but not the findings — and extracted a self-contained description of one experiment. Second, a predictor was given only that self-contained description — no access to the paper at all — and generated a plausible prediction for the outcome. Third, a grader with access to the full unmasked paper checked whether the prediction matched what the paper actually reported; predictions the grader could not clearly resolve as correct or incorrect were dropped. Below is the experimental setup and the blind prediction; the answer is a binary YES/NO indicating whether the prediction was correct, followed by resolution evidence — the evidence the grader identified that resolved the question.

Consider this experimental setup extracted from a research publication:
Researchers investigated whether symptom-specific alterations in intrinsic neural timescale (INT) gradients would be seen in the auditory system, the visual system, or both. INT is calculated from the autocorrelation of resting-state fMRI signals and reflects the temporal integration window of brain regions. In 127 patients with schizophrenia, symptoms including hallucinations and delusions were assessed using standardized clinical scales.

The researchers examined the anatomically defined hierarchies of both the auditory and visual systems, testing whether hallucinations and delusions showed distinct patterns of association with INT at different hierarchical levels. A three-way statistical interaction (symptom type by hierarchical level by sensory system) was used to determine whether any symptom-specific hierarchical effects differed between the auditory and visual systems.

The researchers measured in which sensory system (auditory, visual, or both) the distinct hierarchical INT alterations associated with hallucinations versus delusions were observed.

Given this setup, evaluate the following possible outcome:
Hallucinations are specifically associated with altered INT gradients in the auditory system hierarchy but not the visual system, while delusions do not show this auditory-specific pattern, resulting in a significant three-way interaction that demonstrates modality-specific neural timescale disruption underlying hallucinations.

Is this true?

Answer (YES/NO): NO